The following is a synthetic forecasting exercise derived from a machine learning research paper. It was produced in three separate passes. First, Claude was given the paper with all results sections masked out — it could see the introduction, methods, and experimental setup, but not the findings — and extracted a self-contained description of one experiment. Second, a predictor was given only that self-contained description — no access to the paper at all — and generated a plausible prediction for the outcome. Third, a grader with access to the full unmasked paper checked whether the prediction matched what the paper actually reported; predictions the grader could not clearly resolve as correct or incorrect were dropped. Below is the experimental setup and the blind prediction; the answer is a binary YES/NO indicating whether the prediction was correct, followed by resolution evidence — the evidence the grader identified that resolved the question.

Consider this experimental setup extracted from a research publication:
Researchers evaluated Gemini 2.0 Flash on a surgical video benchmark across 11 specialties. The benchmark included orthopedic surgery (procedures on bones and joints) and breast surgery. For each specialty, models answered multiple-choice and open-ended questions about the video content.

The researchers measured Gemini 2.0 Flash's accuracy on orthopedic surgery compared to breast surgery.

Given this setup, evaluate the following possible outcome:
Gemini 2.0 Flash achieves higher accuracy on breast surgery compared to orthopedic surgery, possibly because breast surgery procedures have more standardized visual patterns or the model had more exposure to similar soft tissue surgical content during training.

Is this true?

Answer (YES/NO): NO